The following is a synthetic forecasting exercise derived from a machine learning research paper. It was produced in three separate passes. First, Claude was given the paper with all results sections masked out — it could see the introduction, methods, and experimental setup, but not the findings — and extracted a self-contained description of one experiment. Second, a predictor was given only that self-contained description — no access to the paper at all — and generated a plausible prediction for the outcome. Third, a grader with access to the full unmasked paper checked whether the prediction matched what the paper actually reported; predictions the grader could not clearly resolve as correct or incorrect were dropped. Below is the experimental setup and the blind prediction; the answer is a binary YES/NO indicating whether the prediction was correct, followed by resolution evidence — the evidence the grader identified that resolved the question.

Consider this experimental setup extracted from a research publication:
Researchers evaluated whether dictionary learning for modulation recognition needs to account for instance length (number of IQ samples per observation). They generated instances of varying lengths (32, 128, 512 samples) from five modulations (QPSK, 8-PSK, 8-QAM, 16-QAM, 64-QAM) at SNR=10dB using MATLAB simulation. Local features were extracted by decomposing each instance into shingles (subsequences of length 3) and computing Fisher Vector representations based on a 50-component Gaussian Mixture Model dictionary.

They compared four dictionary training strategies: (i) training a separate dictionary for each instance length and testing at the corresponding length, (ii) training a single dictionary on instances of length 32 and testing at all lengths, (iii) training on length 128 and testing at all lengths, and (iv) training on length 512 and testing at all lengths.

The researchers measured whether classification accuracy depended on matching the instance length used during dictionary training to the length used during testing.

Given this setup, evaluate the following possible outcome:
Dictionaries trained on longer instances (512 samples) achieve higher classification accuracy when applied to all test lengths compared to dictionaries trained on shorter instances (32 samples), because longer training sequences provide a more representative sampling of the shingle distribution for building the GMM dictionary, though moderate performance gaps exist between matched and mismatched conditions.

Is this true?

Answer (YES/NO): NO